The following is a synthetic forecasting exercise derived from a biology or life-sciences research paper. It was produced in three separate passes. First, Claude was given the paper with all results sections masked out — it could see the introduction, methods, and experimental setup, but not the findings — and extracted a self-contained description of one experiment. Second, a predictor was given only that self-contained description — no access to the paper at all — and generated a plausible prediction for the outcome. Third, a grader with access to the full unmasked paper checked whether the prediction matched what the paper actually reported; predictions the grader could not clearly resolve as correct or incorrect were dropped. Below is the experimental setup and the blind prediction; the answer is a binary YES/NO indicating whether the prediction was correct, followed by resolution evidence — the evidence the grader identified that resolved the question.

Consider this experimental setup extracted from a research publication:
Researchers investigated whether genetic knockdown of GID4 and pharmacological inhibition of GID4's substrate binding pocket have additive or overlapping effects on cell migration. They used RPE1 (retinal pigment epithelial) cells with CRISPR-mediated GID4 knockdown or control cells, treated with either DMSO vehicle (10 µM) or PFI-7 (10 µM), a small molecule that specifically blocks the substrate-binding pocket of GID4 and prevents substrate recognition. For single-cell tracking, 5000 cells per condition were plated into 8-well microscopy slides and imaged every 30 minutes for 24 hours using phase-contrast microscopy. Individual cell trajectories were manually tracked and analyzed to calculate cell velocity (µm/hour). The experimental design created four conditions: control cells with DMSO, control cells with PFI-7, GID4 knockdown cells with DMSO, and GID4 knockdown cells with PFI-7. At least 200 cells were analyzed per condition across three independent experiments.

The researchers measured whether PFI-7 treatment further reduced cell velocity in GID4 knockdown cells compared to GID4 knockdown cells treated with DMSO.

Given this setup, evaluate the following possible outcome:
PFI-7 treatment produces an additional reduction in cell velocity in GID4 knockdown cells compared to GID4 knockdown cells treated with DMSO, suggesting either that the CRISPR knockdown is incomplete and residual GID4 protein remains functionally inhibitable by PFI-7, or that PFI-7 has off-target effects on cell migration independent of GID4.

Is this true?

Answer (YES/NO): NO